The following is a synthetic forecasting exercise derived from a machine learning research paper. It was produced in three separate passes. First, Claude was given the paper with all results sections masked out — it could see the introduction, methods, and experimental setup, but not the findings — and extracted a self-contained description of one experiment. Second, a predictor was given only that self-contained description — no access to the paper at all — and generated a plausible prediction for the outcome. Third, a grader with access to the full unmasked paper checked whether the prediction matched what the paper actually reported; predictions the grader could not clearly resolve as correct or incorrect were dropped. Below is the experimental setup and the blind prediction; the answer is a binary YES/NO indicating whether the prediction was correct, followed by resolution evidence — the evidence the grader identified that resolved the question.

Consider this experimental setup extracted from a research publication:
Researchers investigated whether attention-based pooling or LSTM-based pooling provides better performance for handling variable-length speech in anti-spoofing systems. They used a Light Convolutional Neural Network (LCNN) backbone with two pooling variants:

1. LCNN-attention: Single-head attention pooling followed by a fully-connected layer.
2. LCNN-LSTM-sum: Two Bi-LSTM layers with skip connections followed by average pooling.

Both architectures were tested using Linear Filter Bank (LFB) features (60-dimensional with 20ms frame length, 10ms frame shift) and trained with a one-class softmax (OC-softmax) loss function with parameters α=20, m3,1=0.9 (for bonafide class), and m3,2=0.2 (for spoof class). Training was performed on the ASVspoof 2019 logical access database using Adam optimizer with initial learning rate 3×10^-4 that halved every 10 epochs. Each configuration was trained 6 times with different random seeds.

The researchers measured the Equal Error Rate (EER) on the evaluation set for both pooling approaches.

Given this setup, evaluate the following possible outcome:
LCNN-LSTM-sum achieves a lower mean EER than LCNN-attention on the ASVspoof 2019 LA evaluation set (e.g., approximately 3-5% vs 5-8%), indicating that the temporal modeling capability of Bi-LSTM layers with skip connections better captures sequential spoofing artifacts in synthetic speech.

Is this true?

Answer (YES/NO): NO